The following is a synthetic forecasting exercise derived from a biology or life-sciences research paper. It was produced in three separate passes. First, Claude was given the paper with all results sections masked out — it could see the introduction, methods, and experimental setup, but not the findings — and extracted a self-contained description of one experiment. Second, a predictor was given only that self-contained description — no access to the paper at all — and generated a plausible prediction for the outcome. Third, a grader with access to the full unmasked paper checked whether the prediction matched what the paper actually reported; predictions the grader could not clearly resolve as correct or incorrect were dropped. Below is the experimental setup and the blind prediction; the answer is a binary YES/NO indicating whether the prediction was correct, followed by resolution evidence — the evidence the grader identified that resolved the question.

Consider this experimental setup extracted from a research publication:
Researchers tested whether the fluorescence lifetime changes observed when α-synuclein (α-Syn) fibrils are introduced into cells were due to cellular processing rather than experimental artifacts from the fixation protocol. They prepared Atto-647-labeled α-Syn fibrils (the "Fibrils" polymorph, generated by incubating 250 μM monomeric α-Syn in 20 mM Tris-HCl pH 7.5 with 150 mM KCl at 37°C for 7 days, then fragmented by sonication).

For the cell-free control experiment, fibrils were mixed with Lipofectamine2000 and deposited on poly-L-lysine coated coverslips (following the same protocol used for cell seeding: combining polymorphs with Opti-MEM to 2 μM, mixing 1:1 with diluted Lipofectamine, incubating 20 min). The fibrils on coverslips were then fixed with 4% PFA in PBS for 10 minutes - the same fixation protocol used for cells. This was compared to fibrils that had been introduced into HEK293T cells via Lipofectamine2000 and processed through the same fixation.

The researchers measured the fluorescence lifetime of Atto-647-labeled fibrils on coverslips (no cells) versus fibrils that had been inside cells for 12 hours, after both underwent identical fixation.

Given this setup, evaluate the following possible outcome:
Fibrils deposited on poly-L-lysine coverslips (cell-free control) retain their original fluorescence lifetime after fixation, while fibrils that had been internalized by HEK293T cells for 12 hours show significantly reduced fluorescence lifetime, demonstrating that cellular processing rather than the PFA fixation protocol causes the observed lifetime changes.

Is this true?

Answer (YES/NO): NO